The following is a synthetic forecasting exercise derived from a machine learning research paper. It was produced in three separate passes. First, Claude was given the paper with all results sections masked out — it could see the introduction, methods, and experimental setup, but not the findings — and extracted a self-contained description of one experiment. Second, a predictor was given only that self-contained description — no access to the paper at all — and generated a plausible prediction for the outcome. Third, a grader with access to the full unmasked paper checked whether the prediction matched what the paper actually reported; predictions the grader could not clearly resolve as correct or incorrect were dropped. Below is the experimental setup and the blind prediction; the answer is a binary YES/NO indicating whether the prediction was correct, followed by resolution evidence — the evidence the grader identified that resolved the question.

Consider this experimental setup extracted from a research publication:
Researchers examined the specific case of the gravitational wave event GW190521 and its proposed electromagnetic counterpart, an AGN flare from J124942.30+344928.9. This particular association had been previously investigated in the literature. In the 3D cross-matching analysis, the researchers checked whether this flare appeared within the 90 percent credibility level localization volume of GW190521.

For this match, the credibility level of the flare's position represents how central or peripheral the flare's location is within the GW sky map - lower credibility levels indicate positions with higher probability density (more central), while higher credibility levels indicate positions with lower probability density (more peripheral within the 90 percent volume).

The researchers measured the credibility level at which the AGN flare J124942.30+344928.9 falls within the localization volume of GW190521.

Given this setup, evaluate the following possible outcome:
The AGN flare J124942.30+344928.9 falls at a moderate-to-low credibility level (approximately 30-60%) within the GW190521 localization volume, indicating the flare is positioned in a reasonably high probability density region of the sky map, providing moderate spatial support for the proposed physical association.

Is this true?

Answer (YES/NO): YES